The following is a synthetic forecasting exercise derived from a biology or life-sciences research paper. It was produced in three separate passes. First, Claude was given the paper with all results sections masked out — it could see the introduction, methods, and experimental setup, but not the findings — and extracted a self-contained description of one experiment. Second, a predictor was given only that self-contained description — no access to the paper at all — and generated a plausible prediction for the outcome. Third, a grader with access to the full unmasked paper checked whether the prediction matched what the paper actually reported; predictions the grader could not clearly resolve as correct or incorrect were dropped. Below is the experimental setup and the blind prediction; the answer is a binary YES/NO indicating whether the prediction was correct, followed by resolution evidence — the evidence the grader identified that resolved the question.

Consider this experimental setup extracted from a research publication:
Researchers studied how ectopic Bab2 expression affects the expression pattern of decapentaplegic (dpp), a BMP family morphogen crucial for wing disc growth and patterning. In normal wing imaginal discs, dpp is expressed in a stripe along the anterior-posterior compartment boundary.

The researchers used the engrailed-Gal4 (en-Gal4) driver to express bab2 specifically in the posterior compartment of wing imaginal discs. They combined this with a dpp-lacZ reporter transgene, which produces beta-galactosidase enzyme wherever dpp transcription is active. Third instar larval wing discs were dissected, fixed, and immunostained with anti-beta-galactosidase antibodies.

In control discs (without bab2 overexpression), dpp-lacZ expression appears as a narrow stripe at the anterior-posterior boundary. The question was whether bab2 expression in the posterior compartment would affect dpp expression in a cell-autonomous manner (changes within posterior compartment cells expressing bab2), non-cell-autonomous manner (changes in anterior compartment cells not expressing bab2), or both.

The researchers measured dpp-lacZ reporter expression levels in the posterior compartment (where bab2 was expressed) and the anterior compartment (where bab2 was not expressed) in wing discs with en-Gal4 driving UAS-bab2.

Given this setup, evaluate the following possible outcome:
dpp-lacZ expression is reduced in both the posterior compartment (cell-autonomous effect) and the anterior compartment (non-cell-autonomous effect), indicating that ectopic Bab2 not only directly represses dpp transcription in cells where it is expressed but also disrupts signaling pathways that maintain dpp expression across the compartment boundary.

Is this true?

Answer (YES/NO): NO